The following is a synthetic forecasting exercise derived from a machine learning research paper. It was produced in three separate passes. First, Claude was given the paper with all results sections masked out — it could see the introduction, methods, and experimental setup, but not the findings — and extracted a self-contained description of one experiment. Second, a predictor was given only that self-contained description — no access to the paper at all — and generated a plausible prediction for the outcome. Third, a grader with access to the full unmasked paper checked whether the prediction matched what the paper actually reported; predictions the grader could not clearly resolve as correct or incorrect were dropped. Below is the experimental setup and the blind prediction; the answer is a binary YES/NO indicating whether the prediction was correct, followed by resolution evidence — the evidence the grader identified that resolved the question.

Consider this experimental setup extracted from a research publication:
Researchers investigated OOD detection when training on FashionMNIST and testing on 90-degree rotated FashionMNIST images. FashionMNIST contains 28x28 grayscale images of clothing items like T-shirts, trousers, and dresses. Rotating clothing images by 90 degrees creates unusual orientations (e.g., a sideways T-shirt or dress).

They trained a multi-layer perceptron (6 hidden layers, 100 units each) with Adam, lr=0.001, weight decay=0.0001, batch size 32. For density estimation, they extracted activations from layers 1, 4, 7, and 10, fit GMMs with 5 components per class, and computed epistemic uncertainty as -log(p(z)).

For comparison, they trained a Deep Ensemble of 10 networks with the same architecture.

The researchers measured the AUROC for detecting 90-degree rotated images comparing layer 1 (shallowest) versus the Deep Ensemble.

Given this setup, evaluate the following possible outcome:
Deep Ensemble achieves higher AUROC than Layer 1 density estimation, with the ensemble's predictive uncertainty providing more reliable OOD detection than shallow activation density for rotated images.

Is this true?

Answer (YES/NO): NO